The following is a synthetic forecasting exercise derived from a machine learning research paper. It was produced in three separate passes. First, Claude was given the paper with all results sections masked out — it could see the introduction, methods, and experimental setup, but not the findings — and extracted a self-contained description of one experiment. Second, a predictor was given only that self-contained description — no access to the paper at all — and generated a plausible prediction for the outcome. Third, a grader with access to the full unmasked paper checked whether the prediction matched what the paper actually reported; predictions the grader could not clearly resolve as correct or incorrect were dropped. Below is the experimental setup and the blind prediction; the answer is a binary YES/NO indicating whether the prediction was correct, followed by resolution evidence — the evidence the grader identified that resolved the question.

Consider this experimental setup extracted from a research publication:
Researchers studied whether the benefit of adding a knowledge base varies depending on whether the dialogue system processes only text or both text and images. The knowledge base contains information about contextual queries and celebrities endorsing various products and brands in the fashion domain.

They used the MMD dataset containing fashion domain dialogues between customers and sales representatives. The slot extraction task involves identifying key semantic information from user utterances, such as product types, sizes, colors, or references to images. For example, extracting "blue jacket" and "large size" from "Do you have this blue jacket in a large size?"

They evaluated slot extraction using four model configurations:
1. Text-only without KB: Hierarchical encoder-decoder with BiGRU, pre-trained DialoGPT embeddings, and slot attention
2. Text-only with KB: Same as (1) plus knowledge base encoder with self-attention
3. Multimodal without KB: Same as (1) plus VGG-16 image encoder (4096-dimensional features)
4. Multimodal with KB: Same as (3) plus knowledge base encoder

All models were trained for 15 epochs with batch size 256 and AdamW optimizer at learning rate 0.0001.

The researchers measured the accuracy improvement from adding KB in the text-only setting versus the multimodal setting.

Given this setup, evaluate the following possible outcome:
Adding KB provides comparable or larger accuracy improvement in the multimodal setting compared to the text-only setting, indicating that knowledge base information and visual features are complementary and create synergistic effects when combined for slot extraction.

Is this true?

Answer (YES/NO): YES